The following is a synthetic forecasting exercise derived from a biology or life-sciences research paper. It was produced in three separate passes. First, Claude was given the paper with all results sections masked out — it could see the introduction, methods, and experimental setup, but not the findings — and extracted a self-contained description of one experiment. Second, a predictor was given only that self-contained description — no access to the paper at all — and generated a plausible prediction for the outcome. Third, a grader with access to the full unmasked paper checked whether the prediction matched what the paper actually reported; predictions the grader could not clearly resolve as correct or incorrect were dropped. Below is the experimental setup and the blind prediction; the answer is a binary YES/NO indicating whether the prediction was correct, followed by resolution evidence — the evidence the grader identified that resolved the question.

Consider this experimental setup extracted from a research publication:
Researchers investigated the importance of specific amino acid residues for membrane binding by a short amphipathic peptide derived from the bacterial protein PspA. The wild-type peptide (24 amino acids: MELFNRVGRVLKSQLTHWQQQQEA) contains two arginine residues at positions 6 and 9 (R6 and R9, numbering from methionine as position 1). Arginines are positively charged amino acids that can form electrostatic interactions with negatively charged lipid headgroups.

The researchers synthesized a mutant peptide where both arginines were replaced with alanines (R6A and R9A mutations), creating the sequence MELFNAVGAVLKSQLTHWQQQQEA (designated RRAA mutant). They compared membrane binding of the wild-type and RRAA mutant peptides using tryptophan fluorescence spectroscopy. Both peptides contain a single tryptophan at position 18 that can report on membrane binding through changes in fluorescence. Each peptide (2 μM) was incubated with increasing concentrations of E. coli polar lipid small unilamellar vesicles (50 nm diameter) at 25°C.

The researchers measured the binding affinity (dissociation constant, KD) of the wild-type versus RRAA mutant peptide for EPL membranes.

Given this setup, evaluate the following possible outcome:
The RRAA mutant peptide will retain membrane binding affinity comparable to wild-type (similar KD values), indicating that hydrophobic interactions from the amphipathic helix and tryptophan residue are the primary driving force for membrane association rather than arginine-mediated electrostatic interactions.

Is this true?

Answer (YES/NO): NO